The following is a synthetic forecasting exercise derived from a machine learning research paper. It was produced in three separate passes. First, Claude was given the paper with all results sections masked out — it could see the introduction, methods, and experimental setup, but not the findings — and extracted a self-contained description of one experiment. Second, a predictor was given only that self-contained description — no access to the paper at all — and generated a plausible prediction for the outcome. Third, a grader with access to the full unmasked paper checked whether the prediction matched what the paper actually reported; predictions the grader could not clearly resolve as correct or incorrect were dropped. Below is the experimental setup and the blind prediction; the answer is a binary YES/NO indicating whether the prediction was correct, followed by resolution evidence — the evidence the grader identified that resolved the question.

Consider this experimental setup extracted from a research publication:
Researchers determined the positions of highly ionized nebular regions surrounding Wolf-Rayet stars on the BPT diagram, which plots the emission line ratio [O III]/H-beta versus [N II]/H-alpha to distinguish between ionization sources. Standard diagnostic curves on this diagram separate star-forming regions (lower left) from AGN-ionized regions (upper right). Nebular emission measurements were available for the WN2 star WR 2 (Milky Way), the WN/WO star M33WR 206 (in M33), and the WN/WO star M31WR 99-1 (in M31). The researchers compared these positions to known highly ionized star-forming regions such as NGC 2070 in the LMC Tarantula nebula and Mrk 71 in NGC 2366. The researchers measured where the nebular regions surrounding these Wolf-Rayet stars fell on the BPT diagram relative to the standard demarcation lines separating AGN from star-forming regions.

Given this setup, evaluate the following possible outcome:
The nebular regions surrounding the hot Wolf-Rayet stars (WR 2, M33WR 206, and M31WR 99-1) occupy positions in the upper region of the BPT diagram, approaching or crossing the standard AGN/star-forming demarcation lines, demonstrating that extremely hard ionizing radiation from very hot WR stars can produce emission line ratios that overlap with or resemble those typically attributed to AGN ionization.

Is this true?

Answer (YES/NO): NO